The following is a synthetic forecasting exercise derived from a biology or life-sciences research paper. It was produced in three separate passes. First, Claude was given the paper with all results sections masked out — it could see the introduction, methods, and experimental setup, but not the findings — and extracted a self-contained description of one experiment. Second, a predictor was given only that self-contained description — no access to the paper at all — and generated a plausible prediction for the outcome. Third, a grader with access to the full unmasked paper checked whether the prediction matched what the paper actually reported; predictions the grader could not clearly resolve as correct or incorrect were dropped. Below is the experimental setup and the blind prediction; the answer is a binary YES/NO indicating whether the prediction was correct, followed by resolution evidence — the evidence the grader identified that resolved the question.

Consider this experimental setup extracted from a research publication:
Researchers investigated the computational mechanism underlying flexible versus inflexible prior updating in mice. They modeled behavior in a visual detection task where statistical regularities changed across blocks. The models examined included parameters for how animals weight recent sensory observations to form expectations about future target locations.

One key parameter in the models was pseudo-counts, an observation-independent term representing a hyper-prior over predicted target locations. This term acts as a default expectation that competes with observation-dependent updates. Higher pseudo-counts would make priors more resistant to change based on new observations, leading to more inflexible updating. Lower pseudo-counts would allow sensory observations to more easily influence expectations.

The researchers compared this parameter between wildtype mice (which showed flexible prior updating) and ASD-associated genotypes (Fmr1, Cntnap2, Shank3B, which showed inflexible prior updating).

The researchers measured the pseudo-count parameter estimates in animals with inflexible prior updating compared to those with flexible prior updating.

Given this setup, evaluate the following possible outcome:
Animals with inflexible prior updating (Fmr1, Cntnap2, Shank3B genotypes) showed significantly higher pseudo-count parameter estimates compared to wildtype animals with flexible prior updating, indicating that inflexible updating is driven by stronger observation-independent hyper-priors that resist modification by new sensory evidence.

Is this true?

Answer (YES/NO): YES